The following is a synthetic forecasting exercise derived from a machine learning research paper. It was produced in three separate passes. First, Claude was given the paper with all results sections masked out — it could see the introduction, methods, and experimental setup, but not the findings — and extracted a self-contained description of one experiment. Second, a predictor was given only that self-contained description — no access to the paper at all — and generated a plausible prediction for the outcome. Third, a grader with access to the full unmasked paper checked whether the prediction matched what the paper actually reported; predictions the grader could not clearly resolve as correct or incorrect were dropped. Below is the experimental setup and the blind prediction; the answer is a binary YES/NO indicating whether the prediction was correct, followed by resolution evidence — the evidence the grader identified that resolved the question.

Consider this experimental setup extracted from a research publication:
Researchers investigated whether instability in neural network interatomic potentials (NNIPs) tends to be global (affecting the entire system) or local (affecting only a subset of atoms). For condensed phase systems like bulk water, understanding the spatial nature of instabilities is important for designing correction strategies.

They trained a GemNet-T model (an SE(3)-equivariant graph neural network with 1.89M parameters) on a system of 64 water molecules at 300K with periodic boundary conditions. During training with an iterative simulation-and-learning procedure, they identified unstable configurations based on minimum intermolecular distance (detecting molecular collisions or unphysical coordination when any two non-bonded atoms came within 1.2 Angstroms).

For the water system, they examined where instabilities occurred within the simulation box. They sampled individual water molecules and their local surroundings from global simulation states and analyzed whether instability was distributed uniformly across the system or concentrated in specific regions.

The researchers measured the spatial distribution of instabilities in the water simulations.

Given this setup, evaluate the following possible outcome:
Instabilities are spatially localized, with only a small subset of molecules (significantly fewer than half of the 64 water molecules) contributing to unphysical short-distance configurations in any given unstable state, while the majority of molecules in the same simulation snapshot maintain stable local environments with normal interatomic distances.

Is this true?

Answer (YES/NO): YES